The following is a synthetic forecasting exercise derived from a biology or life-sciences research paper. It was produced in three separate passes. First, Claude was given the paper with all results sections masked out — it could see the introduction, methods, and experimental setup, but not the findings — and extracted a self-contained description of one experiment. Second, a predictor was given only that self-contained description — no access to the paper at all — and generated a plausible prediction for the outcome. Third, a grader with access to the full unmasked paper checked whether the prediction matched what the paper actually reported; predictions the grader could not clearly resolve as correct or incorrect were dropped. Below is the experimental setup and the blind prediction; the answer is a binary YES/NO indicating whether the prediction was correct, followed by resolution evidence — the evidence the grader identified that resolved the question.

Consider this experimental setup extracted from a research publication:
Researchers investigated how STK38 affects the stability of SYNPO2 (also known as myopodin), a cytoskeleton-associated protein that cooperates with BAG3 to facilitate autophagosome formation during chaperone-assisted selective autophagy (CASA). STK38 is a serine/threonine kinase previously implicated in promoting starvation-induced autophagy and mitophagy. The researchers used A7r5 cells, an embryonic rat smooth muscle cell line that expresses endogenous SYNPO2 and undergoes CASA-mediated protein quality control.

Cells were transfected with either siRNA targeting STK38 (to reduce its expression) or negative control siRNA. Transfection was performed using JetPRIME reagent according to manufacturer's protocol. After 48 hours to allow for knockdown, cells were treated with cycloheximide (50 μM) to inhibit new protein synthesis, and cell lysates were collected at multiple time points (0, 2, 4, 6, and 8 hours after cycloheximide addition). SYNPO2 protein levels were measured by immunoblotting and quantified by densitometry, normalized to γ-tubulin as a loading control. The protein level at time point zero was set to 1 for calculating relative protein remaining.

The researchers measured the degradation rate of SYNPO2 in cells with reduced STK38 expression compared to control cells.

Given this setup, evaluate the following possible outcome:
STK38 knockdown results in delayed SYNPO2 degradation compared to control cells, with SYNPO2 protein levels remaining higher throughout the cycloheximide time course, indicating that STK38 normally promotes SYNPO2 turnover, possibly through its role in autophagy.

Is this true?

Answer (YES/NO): NO